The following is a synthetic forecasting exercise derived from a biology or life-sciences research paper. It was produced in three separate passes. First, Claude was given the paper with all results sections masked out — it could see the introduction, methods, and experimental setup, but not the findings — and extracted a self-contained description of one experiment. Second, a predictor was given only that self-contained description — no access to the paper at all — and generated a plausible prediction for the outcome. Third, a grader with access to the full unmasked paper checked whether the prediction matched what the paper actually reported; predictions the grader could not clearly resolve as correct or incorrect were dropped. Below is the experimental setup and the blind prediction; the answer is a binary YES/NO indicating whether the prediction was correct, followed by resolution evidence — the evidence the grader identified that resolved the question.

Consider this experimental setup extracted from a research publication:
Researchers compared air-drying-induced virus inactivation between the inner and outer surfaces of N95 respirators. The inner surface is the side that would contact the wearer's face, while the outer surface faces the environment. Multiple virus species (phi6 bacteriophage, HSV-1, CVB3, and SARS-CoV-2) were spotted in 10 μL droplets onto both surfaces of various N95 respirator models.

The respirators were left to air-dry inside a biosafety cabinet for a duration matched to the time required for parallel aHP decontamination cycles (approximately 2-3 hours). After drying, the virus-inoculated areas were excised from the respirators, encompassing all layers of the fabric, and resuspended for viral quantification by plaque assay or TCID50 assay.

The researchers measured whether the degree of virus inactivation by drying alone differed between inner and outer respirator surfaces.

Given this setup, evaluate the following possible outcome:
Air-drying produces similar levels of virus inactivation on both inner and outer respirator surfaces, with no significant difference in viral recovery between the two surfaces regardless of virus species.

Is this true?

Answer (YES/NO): YES